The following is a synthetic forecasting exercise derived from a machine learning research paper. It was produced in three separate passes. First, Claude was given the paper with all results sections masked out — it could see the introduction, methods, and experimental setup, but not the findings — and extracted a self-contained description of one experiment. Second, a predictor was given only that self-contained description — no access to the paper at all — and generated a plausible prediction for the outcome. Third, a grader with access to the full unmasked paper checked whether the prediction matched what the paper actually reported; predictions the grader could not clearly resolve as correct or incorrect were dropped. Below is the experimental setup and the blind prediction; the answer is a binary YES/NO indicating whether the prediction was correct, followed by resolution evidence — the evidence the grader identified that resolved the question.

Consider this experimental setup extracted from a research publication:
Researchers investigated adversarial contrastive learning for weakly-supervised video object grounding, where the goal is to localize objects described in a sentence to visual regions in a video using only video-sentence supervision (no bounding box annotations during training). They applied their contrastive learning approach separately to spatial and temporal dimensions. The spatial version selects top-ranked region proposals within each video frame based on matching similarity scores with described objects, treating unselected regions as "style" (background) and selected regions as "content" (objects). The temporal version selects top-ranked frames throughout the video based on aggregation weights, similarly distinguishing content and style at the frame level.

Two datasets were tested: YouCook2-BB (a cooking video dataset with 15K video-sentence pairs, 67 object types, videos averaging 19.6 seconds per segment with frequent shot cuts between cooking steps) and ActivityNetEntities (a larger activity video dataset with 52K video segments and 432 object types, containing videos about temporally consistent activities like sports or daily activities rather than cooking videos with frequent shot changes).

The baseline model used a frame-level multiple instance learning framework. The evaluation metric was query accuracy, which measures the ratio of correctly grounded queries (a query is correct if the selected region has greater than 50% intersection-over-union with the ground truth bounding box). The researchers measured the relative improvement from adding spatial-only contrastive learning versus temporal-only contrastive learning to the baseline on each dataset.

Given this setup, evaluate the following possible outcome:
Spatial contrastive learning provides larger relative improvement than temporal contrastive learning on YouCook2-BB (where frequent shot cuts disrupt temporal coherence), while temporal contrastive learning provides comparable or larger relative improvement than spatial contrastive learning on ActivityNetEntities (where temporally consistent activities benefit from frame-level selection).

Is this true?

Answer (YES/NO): NO